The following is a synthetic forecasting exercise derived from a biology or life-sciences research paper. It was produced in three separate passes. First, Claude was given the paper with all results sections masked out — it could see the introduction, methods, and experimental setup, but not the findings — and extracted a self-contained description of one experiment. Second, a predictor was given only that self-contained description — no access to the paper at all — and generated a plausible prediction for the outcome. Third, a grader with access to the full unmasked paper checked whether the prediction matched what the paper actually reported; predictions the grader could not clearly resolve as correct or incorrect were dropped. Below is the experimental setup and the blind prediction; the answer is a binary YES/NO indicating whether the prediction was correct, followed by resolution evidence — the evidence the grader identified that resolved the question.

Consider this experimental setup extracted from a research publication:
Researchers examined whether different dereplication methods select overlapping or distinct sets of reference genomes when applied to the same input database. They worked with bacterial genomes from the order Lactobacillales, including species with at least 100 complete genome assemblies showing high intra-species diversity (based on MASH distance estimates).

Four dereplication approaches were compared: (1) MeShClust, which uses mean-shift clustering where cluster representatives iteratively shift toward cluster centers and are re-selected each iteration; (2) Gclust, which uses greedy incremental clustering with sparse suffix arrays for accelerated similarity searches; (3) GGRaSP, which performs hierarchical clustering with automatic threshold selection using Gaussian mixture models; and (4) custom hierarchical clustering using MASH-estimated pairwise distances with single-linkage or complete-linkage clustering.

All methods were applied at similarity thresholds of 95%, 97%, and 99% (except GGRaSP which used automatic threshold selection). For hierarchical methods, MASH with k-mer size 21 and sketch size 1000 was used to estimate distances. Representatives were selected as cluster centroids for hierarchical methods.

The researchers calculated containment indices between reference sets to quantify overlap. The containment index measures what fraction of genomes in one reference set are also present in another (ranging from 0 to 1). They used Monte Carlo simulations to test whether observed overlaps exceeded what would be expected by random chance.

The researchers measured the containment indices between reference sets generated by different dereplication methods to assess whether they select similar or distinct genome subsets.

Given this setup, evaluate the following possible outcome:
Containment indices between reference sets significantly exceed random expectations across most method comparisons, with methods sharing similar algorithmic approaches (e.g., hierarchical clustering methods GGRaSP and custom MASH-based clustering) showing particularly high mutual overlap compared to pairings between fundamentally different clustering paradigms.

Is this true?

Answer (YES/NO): NO